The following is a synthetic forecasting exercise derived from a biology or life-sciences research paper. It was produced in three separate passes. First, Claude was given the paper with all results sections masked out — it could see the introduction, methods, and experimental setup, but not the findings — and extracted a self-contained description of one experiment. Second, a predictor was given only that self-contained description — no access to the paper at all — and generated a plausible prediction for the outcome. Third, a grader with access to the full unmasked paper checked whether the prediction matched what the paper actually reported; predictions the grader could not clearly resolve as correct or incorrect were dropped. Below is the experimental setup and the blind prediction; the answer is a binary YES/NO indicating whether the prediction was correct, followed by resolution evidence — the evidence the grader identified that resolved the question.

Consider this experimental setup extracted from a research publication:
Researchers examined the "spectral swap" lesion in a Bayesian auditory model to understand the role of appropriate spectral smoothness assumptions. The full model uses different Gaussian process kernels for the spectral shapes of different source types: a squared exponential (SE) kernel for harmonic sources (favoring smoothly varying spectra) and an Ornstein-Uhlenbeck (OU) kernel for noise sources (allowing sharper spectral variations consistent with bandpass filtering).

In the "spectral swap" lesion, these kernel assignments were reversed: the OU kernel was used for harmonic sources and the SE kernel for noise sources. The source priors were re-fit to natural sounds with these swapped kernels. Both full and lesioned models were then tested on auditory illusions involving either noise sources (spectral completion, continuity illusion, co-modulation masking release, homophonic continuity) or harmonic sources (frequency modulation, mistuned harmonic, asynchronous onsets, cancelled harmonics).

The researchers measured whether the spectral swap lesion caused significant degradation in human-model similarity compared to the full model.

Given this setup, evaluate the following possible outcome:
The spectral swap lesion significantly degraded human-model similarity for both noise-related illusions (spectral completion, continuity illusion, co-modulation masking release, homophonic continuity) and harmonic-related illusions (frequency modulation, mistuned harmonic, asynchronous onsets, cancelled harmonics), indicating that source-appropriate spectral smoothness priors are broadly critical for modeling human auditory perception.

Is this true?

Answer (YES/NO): NO